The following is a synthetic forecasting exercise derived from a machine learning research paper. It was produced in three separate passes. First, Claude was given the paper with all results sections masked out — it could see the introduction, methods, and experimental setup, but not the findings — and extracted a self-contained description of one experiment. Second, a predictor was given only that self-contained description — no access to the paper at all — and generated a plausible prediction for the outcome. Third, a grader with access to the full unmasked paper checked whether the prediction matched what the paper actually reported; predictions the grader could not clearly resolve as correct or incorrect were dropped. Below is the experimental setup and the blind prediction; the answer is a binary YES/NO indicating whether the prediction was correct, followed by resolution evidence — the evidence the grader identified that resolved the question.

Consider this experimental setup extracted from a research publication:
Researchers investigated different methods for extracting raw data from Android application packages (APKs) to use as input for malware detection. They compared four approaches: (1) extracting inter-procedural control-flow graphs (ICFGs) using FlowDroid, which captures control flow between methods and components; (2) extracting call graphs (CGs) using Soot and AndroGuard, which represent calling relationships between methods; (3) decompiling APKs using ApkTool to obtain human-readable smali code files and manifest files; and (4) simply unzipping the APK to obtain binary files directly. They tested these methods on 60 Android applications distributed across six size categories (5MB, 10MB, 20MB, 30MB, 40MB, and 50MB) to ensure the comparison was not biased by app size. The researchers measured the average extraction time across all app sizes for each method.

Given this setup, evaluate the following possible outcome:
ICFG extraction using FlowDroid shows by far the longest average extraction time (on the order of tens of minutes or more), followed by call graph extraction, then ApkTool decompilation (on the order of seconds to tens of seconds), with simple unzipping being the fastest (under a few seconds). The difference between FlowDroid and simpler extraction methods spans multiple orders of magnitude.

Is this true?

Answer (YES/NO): NO